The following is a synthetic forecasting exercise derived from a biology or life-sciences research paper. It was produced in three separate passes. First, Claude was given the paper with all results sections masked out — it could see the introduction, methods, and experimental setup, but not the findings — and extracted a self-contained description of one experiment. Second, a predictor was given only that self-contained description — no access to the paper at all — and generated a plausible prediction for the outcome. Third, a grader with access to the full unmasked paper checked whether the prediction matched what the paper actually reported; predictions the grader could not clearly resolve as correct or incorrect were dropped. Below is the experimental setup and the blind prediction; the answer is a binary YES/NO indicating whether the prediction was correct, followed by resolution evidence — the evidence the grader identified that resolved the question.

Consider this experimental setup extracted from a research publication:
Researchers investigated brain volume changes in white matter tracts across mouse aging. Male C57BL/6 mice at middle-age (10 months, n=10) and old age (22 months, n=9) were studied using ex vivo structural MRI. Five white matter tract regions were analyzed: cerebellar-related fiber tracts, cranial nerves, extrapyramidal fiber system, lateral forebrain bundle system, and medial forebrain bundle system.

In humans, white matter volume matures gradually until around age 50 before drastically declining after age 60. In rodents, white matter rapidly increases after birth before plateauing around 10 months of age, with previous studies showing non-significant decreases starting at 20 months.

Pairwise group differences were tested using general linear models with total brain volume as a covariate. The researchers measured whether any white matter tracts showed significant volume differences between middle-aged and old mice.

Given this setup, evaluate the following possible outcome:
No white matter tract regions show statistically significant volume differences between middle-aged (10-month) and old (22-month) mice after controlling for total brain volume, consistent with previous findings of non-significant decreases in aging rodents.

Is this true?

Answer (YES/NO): NO